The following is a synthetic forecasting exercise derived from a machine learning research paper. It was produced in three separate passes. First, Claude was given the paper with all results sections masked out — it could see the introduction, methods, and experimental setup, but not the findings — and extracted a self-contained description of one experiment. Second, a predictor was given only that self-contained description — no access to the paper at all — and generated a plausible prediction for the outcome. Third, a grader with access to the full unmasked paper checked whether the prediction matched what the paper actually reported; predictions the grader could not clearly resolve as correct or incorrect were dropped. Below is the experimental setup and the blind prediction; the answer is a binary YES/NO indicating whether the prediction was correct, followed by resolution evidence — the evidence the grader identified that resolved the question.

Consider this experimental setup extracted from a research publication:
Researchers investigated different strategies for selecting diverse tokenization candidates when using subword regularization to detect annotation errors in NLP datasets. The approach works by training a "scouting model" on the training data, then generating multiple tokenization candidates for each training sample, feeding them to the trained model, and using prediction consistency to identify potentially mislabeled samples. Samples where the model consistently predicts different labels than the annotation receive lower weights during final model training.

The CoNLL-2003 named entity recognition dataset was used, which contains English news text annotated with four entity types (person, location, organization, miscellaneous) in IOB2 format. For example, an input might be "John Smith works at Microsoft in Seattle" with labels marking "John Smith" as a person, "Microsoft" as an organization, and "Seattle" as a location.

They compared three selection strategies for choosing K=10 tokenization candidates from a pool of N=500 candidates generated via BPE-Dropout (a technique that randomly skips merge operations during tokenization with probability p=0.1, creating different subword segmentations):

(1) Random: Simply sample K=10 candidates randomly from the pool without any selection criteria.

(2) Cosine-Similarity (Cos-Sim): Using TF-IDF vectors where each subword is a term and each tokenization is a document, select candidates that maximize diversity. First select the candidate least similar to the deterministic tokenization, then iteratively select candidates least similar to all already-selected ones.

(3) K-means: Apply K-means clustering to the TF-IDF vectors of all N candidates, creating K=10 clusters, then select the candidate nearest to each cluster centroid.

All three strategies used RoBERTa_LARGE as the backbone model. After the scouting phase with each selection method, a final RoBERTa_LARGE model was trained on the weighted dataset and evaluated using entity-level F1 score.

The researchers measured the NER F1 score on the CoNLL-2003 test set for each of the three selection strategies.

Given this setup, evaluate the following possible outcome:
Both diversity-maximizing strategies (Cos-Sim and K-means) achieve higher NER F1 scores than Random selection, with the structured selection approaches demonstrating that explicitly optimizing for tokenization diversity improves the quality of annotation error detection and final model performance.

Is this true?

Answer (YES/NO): NO